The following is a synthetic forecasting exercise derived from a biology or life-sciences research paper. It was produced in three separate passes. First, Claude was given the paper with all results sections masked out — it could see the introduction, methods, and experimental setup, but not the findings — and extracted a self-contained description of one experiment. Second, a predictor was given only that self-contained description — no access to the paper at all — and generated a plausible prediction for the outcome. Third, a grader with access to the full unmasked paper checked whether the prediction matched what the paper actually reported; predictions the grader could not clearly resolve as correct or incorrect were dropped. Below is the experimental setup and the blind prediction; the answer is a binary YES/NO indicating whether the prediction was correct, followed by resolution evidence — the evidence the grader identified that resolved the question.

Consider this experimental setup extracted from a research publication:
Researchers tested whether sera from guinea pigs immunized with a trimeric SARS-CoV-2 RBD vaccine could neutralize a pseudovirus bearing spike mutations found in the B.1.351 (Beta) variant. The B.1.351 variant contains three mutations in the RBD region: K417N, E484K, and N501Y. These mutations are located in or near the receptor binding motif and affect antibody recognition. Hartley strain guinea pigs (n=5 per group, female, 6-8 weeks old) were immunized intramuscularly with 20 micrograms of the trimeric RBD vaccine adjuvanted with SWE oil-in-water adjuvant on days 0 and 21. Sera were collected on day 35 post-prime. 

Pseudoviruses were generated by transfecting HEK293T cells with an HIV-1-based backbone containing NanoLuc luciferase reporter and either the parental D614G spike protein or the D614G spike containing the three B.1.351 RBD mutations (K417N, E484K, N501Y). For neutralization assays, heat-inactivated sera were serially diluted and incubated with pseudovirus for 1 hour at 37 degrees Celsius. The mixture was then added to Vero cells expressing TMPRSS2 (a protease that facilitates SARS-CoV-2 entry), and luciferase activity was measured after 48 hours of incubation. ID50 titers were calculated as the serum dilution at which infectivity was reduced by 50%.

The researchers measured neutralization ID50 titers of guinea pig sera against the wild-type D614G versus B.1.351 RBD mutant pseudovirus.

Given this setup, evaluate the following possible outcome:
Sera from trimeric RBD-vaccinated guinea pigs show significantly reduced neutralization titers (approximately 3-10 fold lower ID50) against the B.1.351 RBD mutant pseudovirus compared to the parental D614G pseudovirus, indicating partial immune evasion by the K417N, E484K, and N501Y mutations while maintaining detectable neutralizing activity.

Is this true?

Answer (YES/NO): YES